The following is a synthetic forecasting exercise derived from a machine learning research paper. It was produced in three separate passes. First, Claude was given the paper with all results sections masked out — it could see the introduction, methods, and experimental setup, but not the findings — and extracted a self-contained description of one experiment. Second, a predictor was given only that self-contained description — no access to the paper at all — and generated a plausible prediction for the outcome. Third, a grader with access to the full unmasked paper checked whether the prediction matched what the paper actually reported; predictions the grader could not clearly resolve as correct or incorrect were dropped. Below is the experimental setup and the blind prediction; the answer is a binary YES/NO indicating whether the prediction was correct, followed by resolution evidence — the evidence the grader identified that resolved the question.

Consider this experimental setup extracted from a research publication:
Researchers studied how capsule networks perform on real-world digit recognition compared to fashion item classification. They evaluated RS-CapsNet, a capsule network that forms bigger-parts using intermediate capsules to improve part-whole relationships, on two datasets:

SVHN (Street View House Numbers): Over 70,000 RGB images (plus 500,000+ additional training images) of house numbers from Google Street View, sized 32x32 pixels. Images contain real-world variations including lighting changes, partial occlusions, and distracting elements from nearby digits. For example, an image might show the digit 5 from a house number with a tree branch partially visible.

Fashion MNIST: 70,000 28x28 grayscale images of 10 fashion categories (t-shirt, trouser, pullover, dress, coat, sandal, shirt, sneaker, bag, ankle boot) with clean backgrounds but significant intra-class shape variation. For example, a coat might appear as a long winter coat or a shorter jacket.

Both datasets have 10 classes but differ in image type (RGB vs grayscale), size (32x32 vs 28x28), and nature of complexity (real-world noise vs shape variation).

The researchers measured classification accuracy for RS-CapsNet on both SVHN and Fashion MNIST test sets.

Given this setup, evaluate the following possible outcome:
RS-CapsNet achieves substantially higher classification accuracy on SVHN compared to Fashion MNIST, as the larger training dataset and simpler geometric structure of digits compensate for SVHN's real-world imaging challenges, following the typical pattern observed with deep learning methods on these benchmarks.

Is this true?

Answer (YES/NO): YES